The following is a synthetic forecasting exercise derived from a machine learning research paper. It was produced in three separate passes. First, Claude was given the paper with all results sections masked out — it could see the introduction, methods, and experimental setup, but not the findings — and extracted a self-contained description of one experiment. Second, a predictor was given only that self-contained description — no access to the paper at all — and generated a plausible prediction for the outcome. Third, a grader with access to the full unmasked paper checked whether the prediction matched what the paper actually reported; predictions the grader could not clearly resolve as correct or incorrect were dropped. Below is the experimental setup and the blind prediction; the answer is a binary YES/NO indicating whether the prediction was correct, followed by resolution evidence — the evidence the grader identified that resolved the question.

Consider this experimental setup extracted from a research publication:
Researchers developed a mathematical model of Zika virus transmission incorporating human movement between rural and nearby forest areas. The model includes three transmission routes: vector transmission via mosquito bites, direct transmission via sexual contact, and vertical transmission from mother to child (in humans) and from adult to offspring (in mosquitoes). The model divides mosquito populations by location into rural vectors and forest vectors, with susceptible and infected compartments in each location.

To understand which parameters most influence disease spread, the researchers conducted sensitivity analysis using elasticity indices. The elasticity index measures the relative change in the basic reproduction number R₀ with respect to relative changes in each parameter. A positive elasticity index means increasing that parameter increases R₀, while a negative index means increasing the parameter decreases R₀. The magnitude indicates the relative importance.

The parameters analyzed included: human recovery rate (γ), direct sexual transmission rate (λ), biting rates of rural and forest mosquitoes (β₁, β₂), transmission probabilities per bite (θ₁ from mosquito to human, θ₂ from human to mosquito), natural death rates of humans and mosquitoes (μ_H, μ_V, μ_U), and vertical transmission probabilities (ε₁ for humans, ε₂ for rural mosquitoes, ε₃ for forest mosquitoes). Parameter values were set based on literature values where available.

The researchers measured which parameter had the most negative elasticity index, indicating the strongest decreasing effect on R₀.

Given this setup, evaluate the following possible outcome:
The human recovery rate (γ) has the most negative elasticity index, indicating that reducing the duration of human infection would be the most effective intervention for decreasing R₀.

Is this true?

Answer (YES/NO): YES